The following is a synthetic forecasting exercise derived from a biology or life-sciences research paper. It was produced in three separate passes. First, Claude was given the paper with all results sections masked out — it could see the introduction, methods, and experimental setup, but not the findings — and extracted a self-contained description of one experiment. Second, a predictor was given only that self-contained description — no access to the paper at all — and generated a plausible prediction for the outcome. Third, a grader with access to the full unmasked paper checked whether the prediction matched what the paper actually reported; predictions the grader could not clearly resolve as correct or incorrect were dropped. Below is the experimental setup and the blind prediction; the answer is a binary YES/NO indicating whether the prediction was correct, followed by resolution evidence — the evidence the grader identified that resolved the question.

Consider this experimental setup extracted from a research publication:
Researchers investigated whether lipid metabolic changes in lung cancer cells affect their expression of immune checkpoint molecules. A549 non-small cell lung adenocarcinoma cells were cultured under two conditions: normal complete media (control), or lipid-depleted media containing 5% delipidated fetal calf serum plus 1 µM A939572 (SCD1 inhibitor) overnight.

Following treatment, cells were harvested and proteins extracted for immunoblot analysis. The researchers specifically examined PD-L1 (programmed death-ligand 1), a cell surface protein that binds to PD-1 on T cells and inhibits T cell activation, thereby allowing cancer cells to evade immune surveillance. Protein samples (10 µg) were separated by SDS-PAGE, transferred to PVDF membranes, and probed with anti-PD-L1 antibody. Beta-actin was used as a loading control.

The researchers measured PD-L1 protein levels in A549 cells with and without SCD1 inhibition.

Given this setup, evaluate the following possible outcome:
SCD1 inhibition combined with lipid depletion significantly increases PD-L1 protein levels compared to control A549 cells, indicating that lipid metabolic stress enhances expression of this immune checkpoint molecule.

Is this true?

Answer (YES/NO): YES